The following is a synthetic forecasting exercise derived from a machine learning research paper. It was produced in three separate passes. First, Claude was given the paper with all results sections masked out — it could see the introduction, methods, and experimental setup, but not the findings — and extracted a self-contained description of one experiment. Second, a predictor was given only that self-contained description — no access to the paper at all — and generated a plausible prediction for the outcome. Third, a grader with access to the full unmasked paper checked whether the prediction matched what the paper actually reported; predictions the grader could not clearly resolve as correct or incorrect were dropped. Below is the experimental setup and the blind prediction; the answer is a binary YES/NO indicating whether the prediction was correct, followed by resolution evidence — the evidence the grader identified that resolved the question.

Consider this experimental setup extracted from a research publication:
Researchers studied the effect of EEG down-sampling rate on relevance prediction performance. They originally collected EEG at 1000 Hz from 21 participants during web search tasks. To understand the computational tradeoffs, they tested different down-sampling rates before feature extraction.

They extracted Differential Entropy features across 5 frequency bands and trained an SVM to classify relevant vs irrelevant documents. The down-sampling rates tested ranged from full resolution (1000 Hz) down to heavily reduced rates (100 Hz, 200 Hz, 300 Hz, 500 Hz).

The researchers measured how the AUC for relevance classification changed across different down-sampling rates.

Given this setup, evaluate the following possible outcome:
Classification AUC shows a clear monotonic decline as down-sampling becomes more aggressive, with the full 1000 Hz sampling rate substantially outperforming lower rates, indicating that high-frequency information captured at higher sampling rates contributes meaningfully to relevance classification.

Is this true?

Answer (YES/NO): NO